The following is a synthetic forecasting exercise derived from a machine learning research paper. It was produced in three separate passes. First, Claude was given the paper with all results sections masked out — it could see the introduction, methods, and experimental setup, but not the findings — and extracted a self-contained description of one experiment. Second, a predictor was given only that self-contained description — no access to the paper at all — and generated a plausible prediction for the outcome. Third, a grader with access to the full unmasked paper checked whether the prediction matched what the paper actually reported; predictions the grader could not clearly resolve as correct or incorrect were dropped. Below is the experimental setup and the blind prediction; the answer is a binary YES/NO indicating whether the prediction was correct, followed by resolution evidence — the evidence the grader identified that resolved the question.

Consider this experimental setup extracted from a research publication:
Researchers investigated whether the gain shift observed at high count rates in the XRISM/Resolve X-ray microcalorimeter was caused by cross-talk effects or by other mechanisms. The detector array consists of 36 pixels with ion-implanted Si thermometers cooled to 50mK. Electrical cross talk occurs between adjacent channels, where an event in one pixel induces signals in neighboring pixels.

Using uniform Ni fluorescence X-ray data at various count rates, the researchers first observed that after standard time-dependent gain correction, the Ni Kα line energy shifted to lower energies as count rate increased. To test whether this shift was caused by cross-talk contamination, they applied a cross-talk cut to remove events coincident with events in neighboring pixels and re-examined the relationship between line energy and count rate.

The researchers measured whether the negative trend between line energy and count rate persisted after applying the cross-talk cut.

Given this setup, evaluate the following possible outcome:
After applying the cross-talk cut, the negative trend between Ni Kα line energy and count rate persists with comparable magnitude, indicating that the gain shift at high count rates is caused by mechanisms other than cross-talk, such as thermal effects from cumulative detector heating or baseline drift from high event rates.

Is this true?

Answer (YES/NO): YES